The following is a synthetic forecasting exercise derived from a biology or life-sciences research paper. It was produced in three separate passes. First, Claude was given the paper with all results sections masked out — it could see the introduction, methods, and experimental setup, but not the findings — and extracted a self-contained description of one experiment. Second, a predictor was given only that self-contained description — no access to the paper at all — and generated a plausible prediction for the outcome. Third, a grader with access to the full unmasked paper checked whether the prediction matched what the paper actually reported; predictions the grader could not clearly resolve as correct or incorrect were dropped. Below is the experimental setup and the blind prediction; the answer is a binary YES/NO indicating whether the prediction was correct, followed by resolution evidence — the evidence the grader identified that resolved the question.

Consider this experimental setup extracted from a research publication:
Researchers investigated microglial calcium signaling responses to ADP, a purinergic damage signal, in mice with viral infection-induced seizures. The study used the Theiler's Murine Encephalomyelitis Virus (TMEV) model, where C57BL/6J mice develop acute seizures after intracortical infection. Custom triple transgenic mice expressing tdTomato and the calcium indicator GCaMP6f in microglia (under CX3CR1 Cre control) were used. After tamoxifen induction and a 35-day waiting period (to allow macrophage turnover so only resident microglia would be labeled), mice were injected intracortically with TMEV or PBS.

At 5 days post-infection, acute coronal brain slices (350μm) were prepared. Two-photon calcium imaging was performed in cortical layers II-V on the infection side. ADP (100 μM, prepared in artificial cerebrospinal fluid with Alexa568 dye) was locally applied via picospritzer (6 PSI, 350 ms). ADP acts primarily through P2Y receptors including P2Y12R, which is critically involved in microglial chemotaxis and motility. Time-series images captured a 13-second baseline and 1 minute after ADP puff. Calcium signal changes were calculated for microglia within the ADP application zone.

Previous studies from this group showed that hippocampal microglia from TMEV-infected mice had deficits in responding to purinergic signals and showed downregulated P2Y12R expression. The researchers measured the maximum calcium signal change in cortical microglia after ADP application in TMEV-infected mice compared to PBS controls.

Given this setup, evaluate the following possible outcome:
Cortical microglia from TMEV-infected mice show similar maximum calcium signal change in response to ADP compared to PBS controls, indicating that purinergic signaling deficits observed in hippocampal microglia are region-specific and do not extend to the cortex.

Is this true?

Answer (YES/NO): YES